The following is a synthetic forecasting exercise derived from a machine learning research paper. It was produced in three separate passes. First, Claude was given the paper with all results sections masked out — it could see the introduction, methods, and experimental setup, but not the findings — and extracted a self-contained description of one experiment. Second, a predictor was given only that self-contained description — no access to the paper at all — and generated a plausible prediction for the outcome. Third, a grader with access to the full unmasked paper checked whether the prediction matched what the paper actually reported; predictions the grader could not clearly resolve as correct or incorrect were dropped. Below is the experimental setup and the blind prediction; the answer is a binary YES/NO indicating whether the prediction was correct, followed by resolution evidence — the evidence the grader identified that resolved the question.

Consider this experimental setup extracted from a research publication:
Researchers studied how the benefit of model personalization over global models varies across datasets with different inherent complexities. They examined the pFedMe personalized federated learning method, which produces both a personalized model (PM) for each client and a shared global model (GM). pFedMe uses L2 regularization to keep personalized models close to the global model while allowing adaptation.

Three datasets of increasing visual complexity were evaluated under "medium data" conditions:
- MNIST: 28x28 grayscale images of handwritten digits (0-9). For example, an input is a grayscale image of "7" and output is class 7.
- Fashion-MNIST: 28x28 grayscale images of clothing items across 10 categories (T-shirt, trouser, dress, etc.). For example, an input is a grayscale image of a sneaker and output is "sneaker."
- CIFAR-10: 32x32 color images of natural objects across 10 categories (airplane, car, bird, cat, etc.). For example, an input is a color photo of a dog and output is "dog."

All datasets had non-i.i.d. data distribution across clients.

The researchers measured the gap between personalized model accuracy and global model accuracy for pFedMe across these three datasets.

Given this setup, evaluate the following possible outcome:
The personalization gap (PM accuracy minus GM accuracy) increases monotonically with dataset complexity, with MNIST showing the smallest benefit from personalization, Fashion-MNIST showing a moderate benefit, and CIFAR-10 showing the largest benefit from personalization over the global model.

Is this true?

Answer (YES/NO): YES